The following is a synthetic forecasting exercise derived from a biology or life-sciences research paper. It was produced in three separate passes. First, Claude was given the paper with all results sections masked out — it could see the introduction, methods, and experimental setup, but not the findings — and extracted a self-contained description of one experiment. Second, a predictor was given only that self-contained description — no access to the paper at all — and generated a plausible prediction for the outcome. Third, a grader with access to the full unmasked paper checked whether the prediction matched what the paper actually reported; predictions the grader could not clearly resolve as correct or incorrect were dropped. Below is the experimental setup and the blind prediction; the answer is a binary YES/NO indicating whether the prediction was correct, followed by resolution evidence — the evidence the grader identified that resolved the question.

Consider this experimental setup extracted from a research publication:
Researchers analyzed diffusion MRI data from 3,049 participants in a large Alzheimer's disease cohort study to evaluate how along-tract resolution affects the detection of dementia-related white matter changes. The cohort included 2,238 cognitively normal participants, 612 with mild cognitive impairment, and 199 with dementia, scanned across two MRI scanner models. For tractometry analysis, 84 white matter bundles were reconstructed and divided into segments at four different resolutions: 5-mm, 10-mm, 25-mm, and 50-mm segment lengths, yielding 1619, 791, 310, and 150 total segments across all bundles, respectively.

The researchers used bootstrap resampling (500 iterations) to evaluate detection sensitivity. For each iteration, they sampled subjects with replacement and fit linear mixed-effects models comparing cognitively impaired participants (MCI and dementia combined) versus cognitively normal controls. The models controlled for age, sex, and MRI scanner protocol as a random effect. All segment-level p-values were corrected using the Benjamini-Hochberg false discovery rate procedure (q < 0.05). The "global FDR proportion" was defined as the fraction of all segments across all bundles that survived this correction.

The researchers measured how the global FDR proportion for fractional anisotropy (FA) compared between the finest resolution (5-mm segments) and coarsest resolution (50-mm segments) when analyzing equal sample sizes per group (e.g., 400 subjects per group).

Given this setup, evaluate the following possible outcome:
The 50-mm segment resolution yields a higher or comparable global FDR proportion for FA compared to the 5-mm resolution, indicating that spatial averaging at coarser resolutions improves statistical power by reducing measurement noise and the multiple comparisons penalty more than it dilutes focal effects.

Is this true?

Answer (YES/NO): YES